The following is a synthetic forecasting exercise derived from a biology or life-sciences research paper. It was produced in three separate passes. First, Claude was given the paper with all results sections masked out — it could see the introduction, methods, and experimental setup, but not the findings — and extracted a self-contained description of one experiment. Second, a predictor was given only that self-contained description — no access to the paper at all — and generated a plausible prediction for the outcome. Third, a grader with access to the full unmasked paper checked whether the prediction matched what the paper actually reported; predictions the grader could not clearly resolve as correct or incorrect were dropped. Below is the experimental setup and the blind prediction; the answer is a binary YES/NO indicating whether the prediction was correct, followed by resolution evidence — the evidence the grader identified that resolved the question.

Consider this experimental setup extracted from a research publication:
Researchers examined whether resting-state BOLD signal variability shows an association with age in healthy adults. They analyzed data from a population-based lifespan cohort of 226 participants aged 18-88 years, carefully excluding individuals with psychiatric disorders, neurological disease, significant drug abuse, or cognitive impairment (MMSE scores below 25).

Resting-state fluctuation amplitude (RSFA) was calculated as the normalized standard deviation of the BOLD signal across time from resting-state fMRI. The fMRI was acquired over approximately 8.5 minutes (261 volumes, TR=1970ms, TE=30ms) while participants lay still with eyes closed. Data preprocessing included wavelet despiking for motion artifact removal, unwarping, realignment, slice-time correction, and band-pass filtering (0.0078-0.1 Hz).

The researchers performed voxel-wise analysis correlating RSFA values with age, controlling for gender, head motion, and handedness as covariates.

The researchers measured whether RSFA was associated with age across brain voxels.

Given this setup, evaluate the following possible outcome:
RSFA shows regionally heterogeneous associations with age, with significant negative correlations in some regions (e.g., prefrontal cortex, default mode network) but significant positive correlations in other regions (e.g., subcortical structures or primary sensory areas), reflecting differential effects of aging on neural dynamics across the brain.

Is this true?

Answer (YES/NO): NO